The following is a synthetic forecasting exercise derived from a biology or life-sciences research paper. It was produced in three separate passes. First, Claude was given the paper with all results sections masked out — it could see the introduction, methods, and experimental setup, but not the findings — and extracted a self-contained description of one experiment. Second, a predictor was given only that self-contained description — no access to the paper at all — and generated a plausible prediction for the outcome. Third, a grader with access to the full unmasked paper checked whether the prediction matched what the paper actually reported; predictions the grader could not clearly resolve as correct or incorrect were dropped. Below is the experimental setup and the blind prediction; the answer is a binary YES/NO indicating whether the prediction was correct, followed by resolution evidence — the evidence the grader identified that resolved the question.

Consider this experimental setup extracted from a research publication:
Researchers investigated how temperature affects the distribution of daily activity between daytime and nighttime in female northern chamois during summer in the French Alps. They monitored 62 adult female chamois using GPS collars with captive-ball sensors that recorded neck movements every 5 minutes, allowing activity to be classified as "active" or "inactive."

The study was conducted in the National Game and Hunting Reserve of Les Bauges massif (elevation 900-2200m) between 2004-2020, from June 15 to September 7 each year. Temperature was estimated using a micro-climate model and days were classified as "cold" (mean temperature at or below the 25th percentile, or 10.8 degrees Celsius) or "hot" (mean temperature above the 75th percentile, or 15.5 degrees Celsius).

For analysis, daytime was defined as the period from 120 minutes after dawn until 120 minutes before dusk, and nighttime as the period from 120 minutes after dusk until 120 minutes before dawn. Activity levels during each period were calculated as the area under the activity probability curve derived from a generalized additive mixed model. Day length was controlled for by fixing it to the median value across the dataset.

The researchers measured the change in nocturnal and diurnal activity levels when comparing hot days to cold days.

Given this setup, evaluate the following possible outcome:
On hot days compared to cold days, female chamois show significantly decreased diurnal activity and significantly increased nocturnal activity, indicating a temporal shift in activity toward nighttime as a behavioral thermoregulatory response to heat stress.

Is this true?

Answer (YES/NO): YES